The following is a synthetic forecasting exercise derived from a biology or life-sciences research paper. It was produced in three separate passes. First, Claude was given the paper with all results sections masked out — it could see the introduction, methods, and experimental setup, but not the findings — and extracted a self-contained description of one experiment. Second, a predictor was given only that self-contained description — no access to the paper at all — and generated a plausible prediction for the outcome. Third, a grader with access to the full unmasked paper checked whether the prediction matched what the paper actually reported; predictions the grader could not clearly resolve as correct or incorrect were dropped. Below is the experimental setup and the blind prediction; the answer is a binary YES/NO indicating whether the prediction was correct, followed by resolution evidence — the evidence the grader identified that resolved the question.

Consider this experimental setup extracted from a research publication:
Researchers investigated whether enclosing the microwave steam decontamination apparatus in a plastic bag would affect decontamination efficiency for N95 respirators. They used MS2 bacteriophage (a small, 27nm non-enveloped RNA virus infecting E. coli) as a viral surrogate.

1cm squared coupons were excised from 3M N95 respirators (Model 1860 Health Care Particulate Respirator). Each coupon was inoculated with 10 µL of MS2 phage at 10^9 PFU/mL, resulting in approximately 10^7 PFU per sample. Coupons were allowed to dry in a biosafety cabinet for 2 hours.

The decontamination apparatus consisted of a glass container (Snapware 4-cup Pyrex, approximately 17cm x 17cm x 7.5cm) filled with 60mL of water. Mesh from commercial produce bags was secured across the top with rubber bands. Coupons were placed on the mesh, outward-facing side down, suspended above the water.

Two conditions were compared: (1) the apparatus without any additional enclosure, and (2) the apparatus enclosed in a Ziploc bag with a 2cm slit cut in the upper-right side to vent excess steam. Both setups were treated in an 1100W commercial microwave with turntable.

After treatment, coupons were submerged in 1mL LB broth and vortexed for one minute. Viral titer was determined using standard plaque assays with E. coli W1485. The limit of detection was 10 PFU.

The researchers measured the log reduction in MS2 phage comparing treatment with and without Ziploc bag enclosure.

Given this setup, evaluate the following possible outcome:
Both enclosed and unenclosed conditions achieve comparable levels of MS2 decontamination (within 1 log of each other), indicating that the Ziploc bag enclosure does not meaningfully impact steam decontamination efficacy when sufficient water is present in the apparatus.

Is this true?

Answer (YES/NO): YES